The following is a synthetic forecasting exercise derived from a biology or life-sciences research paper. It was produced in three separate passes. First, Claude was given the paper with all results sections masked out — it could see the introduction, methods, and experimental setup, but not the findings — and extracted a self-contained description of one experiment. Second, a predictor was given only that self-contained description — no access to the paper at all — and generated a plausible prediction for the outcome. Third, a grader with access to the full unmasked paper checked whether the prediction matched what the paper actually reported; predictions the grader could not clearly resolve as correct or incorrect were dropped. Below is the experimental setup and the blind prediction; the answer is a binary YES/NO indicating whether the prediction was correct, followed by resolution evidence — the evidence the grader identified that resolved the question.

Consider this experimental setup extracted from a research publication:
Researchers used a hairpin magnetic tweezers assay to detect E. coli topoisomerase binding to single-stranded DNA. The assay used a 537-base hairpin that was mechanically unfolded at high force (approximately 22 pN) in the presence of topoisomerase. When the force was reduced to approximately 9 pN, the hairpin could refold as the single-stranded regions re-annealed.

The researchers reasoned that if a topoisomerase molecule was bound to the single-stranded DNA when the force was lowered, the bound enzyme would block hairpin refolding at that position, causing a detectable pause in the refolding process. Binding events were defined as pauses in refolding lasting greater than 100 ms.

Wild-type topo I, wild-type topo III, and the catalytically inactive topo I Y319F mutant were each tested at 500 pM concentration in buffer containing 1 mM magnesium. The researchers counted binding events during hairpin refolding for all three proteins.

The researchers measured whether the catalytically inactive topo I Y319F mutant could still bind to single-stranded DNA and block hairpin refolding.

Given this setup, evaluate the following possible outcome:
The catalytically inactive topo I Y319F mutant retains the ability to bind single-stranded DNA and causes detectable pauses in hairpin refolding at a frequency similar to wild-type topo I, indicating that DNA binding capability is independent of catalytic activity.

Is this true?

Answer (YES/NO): NO